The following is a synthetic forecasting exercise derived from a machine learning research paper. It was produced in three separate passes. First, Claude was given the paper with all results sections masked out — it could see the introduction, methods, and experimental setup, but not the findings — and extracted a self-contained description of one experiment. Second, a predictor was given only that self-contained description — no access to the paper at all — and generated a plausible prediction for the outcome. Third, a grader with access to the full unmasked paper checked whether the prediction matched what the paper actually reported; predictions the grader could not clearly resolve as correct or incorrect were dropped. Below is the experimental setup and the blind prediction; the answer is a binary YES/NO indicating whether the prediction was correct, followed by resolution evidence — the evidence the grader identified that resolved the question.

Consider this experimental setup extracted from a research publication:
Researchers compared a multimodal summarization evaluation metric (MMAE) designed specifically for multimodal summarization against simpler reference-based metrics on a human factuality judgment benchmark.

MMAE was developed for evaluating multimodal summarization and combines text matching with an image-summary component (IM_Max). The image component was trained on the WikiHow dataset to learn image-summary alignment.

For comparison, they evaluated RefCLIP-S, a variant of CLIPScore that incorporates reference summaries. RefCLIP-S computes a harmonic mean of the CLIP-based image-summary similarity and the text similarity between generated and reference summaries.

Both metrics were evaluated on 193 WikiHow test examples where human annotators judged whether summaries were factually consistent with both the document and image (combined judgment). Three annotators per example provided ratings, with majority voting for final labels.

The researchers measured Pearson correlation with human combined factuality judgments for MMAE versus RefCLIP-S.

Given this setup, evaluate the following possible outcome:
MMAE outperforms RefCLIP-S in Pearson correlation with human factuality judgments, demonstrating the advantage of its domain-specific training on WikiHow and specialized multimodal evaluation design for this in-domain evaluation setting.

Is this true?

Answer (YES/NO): NO